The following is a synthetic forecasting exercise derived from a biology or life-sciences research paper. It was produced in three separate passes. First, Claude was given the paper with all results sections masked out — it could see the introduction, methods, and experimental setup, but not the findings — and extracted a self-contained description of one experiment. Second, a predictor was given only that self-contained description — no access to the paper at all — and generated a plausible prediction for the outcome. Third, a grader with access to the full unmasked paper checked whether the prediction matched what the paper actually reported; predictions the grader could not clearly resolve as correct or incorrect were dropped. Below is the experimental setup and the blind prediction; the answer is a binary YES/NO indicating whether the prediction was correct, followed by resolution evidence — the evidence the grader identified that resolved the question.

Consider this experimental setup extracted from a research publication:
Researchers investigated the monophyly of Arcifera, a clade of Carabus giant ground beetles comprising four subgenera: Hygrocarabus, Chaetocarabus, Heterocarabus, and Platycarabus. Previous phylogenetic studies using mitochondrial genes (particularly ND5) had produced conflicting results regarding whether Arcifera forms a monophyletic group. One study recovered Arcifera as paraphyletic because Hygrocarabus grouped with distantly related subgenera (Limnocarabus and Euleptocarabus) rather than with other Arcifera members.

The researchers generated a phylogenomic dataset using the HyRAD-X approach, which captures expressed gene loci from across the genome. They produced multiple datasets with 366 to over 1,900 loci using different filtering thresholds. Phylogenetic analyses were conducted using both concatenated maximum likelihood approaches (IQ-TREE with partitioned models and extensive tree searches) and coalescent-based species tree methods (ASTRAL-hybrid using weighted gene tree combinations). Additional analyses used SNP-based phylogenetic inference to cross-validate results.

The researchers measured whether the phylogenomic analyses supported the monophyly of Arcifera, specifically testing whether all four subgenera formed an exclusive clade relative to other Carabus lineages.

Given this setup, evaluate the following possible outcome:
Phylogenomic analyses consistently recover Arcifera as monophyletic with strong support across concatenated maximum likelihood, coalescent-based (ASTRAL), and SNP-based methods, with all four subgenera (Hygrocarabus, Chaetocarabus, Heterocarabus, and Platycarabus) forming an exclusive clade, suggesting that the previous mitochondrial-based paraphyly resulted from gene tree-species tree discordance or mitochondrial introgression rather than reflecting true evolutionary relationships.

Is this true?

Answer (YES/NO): YES